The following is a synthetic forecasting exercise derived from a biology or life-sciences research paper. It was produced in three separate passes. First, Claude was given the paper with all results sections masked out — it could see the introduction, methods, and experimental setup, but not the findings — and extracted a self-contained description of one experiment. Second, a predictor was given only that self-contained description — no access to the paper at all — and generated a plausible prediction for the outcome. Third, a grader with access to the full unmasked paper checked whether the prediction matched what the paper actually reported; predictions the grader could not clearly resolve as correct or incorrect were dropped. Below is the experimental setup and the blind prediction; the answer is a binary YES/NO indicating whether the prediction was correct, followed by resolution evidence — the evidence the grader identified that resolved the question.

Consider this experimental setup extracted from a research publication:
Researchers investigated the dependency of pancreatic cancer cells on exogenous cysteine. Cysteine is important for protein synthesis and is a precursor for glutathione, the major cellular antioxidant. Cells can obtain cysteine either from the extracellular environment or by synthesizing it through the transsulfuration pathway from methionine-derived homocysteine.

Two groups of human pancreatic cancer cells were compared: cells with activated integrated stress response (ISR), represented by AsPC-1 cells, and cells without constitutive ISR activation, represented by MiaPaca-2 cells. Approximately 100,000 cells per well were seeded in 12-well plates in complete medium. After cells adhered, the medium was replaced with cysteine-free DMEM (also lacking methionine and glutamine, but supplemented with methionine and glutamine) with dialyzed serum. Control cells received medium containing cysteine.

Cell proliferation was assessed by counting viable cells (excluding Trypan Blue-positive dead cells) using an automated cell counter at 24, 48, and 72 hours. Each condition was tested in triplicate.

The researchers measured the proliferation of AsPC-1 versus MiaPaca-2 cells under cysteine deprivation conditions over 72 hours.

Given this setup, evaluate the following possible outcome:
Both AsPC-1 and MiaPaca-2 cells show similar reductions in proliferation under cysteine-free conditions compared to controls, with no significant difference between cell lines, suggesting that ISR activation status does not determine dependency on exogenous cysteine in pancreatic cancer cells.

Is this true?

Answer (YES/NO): NO